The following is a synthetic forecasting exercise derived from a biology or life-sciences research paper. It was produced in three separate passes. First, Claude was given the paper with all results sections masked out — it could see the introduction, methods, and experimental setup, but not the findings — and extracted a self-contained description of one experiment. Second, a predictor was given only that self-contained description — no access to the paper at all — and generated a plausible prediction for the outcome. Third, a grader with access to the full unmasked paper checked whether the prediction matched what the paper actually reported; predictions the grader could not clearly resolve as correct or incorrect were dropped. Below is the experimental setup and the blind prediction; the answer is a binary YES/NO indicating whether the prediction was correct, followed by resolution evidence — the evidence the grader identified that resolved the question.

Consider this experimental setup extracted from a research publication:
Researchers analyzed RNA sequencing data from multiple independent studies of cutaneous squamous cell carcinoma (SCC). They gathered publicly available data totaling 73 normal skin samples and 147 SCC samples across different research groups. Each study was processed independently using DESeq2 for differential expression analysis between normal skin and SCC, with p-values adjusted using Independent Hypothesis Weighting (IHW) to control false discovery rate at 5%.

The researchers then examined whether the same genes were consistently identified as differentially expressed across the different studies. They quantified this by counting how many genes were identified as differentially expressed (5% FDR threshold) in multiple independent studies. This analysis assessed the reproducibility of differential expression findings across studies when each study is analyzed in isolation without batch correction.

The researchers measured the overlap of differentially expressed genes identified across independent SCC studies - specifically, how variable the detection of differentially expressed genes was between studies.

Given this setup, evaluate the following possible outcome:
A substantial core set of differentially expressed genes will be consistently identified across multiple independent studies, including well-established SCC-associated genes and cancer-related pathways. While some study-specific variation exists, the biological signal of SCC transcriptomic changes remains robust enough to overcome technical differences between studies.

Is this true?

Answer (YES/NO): NO